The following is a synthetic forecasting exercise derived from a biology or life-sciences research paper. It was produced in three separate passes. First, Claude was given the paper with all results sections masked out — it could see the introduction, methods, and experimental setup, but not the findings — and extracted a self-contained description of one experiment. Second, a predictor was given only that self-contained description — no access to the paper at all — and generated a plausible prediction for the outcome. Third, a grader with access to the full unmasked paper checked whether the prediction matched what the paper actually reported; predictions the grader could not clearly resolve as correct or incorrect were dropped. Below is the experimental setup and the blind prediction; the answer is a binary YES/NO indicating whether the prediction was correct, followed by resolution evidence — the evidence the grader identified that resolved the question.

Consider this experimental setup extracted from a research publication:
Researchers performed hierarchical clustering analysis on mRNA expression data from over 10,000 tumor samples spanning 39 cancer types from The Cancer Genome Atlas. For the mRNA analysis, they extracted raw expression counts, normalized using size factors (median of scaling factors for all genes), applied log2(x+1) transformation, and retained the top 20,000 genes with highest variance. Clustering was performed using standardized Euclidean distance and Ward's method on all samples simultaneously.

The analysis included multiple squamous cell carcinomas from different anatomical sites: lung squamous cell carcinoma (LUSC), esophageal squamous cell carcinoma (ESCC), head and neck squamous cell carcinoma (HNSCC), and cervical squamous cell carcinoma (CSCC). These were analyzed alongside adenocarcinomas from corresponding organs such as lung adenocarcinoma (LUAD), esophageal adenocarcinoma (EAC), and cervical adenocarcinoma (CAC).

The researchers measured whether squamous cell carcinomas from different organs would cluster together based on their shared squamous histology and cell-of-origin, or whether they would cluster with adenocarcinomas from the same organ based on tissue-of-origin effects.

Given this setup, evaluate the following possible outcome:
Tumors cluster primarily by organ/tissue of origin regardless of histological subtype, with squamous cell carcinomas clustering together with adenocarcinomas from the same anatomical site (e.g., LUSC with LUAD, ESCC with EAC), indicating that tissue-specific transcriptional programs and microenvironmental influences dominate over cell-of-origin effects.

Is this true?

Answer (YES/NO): NO